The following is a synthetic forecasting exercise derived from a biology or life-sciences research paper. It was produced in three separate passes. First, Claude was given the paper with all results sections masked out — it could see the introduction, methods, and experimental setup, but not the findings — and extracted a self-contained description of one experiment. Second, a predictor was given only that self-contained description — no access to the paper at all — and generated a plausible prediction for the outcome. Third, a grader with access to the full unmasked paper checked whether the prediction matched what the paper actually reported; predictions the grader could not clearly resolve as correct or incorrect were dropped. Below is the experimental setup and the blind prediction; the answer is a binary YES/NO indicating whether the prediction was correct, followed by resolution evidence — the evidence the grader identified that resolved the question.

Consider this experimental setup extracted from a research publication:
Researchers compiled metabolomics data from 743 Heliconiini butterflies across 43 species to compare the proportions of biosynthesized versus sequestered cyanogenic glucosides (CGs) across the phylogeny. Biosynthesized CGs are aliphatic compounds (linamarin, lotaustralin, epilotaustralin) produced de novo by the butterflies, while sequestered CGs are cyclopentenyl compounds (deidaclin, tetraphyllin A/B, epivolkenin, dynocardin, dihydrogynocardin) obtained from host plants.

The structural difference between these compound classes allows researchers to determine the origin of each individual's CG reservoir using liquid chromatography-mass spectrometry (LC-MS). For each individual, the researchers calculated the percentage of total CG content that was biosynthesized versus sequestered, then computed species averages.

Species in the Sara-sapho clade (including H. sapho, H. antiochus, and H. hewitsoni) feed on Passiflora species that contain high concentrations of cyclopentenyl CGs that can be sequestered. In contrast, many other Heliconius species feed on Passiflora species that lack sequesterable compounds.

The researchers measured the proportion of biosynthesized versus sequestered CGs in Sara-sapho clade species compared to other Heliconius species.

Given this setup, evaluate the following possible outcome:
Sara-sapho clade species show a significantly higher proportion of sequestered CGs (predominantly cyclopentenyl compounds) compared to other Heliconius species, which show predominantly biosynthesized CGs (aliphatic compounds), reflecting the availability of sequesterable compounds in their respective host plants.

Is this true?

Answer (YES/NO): YES